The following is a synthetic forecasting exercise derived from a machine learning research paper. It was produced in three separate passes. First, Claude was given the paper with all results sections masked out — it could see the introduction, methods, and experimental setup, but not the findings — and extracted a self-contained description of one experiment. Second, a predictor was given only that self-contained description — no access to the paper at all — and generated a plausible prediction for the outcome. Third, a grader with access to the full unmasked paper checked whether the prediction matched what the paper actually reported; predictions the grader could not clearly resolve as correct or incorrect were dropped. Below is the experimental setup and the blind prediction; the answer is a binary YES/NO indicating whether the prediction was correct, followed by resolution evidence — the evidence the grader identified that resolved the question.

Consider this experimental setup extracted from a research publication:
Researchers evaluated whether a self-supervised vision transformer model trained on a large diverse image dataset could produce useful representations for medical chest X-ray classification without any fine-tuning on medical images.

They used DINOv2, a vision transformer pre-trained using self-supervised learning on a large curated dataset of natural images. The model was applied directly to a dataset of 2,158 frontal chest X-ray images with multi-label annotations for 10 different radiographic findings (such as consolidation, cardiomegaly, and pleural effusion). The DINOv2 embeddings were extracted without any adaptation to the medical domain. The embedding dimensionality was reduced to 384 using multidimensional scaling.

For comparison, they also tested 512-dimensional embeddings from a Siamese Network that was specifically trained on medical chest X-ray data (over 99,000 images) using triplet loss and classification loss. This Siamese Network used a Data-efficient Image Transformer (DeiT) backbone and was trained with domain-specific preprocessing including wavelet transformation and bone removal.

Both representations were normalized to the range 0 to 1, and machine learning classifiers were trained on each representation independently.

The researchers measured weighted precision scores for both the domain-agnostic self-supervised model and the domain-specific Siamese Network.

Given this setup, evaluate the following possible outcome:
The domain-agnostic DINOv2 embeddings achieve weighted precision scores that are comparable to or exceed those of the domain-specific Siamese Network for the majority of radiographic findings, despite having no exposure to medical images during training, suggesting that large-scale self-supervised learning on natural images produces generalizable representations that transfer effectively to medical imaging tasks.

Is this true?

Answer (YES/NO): YES